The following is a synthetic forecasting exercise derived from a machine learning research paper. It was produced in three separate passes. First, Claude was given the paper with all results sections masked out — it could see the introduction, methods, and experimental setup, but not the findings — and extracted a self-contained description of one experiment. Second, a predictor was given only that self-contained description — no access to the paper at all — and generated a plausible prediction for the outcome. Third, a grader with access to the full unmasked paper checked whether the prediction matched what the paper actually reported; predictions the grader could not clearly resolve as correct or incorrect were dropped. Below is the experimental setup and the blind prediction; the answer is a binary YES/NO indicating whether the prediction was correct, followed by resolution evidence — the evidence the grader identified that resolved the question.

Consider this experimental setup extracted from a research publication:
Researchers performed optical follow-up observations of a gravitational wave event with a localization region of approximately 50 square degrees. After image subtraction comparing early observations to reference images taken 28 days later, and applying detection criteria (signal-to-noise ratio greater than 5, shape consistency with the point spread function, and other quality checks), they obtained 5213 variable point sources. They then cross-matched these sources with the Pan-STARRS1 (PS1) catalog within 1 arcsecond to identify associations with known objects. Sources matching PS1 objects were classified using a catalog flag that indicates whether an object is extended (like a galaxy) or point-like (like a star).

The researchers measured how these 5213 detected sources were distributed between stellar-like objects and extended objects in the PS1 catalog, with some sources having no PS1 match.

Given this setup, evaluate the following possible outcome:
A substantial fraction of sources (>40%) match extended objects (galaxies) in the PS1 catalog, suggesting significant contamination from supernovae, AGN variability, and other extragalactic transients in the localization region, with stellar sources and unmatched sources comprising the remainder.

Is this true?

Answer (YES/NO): NO